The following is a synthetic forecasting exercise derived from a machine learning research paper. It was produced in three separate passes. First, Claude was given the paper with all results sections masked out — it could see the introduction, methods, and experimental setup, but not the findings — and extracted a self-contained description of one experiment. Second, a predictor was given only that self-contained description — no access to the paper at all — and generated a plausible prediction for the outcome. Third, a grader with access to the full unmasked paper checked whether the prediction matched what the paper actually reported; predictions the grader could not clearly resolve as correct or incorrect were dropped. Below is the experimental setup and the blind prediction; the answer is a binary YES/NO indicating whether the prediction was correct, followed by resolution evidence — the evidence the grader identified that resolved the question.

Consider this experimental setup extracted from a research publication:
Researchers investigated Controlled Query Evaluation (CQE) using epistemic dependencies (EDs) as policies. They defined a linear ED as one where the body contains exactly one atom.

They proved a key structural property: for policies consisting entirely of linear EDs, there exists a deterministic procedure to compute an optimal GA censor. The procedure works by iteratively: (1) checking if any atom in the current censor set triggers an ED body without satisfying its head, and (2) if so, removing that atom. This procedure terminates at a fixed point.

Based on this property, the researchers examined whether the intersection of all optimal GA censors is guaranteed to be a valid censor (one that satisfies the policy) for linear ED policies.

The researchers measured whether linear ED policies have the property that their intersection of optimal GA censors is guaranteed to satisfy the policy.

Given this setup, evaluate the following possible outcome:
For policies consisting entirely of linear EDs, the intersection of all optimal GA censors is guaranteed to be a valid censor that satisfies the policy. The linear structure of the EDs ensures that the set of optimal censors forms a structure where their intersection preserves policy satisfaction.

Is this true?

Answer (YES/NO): YES